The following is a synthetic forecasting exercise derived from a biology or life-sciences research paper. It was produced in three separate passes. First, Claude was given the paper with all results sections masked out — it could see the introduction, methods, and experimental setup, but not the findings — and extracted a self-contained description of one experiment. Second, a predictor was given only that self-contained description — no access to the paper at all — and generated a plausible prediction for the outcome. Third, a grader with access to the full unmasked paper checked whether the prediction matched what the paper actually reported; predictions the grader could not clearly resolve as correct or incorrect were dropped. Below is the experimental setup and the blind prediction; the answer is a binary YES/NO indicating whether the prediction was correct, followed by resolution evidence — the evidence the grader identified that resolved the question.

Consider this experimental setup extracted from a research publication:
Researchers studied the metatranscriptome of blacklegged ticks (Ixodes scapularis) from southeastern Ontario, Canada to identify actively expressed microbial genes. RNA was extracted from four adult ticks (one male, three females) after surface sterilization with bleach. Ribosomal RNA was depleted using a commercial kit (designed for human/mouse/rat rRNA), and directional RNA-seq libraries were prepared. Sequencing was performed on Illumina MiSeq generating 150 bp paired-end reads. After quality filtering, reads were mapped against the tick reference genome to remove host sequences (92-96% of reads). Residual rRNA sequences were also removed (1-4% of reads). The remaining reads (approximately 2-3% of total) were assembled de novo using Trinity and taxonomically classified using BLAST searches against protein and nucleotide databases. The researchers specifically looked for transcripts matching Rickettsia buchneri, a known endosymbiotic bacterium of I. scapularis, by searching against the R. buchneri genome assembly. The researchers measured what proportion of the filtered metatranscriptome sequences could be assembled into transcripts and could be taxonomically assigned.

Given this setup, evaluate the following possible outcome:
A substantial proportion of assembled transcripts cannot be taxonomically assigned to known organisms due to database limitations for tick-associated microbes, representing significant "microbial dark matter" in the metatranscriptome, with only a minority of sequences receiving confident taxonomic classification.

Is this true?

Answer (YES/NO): YES